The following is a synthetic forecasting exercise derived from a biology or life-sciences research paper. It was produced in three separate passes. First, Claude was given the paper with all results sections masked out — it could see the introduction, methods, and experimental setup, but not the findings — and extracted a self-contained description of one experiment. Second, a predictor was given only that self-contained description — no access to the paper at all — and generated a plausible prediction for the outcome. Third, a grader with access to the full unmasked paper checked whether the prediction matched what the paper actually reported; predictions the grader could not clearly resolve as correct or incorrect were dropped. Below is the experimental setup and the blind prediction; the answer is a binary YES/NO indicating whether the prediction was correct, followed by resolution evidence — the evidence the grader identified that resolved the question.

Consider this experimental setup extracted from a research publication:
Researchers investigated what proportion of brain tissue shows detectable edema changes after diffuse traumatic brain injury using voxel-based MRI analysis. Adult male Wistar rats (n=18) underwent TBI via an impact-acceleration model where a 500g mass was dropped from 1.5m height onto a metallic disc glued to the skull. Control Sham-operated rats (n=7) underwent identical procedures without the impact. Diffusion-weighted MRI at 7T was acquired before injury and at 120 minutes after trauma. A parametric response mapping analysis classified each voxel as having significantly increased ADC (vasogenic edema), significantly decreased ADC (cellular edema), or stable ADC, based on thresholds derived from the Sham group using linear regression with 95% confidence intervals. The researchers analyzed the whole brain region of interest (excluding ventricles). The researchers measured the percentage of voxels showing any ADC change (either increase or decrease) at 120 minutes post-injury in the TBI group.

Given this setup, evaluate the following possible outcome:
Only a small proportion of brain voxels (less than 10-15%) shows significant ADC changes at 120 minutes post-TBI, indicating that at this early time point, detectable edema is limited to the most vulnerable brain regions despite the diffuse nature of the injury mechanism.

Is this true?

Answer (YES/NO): NO